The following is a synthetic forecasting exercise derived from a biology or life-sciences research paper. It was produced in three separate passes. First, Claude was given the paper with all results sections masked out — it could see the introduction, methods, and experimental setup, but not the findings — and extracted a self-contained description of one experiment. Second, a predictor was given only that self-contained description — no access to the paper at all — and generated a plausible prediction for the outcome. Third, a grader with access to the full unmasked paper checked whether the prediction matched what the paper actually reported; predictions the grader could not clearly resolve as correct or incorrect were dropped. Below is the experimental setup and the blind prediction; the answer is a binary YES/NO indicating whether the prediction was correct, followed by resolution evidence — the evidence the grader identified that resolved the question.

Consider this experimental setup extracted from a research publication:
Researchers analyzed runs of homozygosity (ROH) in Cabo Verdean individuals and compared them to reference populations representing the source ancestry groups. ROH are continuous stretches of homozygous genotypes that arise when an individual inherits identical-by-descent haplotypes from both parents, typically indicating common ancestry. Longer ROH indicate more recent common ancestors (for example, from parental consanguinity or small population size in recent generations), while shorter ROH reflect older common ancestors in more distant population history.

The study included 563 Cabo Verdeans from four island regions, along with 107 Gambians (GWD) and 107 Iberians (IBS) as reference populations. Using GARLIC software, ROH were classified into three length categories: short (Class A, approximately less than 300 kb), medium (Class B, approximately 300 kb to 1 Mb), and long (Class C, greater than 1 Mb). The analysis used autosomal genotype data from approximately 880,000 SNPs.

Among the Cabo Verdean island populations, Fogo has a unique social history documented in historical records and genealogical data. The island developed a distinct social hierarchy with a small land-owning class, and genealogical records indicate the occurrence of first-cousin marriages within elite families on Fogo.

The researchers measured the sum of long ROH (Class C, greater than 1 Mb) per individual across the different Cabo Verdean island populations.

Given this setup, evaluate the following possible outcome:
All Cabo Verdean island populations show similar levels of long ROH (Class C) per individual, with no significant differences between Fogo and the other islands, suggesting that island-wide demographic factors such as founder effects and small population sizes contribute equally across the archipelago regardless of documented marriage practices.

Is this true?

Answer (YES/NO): NO